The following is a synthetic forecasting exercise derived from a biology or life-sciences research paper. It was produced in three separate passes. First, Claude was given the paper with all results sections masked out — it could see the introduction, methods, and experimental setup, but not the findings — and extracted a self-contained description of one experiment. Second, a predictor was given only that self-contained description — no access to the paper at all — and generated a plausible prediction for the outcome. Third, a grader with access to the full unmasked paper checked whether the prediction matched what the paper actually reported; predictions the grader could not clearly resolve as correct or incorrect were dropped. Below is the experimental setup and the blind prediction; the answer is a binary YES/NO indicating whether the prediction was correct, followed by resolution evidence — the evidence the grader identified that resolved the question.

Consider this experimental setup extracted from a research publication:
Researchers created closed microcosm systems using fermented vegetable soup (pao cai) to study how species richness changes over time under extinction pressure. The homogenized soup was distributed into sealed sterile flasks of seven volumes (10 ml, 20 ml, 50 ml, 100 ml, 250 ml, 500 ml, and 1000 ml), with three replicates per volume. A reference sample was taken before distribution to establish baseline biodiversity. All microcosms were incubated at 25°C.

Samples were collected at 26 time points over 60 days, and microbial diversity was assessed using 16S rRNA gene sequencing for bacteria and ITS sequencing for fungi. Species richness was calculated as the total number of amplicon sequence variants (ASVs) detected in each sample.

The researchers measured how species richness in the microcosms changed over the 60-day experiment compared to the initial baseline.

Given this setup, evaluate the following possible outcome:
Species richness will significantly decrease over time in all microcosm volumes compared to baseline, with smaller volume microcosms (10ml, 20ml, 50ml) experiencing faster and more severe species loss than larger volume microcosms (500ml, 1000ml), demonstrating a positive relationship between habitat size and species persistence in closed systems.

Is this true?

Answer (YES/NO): NO